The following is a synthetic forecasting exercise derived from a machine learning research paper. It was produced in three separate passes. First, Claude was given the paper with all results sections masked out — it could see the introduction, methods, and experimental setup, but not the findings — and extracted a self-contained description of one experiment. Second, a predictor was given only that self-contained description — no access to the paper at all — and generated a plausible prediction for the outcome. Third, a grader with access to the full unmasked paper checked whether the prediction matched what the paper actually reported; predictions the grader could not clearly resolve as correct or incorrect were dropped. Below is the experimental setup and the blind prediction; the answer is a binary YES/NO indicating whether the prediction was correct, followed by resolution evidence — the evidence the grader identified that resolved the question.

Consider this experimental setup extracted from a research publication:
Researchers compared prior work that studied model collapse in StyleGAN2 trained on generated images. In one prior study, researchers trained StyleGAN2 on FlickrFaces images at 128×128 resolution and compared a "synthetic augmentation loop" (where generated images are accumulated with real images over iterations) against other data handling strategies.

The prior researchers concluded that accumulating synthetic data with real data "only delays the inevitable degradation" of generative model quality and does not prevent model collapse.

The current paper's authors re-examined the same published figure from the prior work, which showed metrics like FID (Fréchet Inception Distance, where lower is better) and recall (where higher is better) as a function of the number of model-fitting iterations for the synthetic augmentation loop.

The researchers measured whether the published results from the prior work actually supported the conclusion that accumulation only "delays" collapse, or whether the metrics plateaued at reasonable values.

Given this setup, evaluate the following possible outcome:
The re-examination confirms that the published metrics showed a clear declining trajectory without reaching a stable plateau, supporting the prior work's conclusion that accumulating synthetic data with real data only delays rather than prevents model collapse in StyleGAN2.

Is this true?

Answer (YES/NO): NO